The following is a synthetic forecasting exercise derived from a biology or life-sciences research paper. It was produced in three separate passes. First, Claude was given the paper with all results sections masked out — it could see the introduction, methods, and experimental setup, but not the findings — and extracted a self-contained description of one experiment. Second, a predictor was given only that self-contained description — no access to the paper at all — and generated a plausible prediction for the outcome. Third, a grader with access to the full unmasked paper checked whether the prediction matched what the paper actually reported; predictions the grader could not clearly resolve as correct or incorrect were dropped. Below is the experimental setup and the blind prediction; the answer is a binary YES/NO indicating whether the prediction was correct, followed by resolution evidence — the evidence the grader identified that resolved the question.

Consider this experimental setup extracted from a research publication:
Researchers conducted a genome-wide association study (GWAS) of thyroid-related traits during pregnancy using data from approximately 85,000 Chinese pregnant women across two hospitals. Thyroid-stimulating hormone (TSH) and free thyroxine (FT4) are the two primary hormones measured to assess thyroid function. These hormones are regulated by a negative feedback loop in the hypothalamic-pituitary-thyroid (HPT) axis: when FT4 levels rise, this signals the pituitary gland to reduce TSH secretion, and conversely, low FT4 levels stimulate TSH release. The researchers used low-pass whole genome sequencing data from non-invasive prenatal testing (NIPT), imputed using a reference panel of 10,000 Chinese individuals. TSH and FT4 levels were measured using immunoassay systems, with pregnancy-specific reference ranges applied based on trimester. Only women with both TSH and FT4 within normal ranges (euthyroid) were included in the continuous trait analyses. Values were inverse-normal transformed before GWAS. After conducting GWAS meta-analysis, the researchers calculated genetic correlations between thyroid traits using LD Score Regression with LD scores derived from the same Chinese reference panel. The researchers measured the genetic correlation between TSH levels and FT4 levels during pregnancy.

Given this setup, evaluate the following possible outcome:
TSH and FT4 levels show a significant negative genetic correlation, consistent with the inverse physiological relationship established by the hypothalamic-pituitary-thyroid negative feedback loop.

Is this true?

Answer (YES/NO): YES